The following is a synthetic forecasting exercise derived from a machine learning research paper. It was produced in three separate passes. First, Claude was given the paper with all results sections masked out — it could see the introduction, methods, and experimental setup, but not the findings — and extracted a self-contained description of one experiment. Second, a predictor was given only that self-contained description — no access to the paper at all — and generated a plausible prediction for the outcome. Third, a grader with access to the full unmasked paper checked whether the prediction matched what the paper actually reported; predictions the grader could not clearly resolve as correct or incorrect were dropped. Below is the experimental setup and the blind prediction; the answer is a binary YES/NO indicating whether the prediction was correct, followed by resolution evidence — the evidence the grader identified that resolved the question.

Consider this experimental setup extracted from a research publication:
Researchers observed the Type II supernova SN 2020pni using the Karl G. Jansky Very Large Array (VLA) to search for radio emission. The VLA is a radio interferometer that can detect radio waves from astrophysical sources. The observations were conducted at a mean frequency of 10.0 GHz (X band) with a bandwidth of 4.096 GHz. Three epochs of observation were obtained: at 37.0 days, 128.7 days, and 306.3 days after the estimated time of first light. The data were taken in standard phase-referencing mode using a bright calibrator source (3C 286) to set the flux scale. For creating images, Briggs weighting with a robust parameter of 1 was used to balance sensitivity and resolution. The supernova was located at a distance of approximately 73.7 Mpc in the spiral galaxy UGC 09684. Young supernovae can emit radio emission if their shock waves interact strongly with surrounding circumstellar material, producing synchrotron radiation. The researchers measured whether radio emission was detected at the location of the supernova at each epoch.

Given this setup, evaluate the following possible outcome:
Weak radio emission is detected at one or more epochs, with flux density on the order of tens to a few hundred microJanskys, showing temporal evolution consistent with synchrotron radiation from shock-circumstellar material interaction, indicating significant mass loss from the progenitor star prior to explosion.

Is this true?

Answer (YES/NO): NO